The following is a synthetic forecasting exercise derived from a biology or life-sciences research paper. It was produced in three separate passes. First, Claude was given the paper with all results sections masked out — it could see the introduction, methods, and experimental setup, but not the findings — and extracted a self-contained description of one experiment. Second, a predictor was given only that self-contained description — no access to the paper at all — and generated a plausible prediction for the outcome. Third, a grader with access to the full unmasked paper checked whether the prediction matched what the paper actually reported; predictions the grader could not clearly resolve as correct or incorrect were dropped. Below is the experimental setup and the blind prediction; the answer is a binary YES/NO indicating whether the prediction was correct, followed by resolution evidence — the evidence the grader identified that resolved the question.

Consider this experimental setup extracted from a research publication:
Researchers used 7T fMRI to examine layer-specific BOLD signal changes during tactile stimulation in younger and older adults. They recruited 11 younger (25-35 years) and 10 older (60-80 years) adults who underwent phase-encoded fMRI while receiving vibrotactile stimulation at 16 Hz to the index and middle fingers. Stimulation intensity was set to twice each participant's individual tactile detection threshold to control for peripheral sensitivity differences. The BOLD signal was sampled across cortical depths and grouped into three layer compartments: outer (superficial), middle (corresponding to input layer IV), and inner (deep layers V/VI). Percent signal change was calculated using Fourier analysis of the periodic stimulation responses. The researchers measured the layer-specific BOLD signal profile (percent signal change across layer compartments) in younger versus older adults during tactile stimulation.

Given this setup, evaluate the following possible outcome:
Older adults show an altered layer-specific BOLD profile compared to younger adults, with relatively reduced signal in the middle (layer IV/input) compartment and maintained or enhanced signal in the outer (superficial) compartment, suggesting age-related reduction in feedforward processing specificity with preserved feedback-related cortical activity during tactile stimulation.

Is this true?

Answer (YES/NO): NO